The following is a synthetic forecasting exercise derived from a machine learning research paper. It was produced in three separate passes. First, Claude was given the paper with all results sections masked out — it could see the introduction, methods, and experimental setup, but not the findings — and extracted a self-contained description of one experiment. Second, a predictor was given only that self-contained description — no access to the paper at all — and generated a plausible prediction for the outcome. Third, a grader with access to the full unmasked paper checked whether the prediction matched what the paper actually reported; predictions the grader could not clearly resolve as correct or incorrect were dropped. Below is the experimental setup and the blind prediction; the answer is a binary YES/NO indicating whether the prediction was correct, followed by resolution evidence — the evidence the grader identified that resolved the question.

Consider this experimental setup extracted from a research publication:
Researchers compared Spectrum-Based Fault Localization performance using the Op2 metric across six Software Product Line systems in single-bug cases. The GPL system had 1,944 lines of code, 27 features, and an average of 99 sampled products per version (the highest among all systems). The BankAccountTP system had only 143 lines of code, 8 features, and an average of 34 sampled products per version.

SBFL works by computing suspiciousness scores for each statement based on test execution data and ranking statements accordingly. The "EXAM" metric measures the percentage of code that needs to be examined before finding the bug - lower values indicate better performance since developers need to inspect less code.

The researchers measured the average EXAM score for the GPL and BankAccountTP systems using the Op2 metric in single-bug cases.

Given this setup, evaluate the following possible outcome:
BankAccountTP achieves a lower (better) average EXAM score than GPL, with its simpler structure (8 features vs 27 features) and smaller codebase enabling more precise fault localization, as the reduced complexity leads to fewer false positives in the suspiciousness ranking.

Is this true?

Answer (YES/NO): NO